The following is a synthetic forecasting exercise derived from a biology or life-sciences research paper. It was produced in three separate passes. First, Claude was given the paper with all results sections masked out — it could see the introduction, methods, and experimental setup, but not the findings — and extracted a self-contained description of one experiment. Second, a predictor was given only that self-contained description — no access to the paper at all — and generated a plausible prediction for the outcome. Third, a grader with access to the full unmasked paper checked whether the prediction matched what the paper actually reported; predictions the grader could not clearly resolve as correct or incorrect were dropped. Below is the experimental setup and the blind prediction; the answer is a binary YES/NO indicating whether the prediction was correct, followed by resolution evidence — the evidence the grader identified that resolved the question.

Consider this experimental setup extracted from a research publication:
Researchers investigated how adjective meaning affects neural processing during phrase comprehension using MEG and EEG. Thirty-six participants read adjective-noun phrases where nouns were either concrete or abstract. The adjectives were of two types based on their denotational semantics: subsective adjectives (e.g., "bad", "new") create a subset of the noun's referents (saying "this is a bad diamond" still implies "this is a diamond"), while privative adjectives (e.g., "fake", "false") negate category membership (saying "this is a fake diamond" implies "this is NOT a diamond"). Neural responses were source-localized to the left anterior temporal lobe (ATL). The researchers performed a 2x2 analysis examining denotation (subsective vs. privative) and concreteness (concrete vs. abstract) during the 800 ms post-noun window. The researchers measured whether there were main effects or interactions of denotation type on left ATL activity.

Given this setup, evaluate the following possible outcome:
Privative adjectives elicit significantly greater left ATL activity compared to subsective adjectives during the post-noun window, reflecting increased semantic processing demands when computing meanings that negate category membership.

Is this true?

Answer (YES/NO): NO